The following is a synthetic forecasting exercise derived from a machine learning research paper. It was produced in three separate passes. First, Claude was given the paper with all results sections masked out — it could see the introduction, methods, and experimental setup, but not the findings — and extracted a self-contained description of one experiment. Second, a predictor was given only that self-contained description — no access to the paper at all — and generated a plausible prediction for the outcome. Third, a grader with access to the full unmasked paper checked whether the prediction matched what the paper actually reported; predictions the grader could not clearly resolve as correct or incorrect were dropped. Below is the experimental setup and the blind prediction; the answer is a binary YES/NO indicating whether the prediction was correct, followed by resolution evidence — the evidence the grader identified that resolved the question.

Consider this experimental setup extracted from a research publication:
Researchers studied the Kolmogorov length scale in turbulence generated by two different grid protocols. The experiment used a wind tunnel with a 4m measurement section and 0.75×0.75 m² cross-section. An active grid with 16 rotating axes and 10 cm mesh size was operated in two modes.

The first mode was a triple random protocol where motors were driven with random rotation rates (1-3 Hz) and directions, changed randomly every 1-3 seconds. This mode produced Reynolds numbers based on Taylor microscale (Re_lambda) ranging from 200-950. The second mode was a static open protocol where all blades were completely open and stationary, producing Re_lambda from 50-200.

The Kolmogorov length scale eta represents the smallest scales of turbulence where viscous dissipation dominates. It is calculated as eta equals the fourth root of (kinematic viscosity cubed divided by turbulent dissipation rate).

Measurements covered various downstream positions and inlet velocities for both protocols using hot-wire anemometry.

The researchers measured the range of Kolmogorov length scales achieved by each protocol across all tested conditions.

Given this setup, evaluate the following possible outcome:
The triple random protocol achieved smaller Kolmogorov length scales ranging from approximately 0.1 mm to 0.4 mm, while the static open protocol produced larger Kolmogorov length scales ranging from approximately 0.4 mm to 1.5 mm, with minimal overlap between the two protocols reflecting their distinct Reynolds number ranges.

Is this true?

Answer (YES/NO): NO